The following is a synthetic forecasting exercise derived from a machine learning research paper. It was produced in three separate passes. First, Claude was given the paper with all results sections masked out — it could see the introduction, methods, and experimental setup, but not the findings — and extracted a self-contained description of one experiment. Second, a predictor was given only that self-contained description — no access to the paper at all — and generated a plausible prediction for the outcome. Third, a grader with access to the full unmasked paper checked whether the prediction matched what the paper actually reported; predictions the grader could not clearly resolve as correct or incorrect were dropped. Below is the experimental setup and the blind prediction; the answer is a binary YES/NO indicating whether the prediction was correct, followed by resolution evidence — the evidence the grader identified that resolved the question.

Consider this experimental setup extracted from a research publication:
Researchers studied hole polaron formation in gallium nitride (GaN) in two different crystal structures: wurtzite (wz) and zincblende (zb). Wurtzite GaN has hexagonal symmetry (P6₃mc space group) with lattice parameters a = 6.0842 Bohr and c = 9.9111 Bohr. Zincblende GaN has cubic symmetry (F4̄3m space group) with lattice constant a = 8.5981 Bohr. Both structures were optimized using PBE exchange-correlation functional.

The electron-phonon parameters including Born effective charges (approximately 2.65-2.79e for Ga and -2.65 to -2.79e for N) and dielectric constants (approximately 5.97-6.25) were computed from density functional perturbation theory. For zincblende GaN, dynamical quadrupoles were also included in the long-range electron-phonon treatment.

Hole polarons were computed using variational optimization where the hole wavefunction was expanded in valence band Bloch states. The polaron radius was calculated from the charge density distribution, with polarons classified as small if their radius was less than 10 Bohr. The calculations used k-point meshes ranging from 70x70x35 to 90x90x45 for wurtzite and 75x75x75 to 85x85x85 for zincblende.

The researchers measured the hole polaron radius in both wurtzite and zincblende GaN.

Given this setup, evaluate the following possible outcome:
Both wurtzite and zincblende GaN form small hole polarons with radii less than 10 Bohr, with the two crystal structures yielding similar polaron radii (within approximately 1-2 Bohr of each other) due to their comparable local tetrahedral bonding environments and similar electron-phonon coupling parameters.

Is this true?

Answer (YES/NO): NO